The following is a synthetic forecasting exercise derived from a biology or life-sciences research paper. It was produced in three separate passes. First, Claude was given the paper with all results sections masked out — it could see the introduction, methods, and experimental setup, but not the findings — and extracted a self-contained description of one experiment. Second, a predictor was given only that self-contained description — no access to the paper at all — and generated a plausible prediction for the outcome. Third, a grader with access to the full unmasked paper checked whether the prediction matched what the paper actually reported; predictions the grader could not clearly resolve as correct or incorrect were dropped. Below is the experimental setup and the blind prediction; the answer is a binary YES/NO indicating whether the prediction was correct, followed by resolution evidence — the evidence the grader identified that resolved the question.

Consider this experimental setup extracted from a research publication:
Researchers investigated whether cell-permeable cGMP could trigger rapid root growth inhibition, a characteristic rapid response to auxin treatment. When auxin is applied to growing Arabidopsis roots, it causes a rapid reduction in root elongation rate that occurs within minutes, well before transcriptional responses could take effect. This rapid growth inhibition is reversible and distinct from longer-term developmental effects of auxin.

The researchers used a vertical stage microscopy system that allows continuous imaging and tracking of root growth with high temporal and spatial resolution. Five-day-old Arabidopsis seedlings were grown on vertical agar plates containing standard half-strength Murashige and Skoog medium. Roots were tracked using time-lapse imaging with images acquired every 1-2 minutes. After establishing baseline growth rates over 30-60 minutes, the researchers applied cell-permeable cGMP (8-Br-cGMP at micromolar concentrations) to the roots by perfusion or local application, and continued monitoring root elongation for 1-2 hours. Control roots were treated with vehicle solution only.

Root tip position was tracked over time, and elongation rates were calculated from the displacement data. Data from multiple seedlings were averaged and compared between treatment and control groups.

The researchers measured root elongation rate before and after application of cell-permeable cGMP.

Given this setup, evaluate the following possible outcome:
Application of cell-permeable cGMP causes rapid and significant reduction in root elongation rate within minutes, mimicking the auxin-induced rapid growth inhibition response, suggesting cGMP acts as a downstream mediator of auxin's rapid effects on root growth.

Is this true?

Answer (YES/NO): YES